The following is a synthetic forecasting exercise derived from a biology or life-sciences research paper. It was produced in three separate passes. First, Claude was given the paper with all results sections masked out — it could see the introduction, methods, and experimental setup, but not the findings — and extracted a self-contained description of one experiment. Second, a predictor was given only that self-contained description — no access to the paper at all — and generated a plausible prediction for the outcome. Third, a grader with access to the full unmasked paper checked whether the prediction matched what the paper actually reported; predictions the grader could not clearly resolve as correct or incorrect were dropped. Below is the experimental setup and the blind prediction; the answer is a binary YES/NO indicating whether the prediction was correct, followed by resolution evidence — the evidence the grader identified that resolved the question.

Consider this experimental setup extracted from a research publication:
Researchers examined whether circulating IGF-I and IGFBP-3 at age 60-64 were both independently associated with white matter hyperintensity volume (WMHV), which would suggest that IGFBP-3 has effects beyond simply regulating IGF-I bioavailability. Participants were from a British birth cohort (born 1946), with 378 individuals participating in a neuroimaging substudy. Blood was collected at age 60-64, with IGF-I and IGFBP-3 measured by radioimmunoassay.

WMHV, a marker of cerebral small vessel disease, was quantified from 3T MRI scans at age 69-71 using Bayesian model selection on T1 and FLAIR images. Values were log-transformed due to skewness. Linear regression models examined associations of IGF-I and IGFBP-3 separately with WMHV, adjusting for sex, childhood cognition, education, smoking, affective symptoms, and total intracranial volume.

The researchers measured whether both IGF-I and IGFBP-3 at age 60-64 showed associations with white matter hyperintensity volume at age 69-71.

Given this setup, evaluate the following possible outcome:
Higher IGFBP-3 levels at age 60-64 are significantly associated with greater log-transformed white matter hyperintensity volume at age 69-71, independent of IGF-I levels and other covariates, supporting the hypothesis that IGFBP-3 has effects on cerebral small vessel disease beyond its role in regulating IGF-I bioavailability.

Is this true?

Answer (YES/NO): NO